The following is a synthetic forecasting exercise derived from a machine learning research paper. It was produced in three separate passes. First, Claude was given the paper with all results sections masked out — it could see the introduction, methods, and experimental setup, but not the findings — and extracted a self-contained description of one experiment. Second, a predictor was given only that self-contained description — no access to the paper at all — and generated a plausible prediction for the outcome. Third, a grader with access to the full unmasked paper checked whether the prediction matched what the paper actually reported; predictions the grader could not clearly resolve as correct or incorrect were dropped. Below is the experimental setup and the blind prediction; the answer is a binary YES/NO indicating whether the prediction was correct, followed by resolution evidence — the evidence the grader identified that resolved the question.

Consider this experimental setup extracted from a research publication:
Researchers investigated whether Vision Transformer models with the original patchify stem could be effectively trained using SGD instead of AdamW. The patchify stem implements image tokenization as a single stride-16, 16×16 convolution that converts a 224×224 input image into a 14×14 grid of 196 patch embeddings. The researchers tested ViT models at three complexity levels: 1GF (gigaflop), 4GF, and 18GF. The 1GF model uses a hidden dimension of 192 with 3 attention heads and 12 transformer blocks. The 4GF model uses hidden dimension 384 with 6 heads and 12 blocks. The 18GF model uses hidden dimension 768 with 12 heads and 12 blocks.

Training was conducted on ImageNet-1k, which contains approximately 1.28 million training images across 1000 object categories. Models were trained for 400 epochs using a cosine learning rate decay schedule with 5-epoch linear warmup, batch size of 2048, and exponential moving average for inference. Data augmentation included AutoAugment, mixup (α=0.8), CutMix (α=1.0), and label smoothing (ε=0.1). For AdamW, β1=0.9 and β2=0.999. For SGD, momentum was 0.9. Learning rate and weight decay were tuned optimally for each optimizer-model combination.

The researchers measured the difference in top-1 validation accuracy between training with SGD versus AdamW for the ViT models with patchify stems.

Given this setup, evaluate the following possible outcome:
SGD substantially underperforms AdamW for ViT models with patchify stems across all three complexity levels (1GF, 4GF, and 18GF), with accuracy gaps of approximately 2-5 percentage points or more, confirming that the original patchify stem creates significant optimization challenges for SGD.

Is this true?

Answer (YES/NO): YES